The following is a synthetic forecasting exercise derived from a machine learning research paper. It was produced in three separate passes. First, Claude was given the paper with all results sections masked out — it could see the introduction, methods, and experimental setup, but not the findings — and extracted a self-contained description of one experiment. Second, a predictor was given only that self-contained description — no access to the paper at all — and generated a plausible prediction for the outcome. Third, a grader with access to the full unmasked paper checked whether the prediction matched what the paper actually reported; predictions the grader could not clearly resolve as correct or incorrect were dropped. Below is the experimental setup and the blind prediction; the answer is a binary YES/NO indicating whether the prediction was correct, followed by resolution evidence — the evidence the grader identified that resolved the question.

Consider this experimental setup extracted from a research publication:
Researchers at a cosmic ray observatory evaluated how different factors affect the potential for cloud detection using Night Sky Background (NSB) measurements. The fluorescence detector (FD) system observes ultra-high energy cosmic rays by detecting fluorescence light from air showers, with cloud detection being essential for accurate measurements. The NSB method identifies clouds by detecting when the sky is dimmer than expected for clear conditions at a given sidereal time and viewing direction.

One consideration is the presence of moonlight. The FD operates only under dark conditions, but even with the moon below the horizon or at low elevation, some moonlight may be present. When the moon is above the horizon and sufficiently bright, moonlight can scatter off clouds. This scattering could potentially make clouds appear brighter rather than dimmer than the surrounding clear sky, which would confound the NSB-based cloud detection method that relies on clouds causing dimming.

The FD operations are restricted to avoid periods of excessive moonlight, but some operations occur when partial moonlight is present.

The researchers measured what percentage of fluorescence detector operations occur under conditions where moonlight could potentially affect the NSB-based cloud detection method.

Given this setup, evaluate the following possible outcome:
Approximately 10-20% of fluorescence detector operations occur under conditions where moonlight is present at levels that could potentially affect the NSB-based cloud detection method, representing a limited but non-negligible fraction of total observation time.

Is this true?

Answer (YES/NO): YES